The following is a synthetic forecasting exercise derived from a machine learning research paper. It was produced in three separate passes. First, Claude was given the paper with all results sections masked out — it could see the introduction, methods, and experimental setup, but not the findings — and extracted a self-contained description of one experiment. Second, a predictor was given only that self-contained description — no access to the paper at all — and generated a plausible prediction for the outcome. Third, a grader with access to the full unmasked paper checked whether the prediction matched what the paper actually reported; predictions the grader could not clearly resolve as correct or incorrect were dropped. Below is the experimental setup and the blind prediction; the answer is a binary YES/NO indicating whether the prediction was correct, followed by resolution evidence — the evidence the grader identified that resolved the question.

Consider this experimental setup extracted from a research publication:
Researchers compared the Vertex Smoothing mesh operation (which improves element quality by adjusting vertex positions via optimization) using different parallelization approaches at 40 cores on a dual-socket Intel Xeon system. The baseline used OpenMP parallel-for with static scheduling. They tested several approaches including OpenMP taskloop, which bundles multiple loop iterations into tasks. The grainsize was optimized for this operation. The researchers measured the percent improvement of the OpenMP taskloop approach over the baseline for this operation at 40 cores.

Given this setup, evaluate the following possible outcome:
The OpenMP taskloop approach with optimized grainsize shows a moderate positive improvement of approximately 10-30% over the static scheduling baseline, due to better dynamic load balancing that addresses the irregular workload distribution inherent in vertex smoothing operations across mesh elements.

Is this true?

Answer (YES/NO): NO